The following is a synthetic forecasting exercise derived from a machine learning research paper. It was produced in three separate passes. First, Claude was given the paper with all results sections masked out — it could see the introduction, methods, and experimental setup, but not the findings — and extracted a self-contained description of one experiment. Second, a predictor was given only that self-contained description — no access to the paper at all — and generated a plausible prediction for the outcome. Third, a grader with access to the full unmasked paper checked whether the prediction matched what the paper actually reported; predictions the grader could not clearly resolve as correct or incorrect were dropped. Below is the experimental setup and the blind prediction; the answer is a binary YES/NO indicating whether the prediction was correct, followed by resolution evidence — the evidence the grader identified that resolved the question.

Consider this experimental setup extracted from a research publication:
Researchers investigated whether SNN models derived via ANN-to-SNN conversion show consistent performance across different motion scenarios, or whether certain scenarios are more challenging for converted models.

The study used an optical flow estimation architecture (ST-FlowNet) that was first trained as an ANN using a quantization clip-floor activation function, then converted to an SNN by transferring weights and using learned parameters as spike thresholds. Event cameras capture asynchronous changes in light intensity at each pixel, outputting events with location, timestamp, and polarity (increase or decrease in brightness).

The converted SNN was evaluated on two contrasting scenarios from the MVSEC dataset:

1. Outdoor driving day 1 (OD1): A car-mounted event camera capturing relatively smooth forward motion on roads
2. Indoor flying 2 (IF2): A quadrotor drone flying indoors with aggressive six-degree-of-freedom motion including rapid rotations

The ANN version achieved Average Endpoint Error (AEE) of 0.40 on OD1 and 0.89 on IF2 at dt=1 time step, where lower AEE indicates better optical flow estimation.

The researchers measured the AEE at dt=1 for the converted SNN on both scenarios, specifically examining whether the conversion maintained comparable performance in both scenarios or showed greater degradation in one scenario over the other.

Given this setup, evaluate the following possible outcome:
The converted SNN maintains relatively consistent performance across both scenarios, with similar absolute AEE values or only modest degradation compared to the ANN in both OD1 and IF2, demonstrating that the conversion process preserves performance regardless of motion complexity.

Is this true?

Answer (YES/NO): YES